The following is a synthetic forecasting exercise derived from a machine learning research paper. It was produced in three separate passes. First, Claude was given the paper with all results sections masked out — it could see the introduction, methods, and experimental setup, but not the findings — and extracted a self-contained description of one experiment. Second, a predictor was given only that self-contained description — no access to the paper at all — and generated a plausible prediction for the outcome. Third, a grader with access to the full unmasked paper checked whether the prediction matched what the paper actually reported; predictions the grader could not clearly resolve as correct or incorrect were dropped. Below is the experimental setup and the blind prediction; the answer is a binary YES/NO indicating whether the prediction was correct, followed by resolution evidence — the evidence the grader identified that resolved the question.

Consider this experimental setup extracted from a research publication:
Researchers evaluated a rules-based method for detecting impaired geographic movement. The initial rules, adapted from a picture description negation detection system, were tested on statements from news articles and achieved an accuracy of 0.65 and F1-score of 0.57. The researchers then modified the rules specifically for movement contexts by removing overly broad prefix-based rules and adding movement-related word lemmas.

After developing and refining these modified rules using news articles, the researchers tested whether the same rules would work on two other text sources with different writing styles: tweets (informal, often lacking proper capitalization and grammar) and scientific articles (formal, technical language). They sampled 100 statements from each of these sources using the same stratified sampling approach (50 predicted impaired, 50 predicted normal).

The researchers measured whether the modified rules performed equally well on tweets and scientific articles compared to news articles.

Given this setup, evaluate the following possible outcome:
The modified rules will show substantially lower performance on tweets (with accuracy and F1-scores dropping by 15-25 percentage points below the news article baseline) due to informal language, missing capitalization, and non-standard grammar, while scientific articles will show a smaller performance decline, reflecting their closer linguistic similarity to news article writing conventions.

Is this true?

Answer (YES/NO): NO